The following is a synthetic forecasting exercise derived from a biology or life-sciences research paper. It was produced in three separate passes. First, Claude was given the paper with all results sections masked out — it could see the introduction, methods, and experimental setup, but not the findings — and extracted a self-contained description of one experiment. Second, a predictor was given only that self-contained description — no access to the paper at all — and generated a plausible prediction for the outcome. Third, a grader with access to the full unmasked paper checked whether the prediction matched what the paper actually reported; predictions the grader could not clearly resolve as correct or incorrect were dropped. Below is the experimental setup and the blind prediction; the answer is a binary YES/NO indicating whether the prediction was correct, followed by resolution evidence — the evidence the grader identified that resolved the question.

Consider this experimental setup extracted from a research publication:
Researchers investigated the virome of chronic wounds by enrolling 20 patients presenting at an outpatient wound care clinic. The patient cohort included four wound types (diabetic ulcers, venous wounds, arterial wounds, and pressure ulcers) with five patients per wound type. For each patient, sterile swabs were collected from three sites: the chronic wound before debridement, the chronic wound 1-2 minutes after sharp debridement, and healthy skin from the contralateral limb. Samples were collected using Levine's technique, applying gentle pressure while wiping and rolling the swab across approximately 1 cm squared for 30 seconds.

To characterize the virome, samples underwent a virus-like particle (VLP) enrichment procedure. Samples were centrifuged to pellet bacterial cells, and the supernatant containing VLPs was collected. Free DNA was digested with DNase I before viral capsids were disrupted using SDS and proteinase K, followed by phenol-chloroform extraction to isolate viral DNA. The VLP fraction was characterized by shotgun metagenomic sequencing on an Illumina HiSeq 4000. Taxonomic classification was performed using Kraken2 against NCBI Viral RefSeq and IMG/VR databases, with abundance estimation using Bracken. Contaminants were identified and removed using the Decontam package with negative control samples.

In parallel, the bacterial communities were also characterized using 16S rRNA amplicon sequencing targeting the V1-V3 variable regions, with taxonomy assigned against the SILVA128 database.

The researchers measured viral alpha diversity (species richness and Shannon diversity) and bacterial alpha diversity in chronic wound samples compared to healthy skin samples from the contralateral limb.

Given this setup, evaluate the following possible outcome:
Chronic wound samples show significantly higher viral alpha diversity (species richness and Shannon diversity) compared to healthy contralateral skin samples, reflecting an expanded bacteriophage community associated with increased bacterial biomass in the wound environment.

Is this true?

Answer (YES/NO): NO